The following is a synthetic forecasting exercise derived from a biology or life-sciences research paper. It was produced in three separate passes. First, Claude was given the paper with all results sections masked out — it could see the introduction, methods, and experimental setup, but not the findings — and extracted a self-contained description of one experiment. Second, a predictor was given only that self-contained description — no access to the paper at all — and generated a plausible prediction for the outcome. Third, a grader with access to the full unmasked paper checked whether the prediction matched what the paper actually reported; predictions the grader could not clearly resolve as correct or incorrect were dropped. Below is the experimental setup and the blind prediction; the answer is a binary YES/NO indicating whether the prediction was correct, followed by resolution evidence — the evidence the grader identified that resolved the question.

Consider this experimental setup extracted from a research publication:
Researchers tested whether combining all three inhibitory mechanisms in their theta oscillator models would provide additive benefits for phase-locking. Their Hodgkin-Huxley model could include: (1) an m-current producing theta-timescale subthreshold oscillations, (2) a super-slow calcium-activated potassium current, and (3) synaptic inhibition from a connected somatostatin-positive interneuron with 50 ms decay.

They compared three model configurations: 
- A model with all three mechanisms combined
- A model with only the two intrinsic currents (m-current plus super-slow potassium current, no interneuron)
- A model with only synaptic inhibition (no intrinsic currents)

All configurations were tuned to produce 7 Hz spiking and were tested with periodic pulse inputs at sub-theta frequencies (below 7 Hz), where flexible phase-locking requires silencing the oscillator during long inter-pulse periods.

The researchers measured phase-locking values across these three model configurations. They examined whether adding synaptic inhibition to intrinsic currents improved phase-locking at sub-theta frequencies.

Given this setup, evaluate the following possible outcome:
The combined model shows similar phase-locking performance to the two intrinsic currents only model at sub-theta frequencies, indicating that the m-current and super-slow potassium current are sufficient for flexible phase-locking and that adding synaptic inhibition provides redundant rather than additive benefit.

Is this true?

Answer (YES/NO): YES